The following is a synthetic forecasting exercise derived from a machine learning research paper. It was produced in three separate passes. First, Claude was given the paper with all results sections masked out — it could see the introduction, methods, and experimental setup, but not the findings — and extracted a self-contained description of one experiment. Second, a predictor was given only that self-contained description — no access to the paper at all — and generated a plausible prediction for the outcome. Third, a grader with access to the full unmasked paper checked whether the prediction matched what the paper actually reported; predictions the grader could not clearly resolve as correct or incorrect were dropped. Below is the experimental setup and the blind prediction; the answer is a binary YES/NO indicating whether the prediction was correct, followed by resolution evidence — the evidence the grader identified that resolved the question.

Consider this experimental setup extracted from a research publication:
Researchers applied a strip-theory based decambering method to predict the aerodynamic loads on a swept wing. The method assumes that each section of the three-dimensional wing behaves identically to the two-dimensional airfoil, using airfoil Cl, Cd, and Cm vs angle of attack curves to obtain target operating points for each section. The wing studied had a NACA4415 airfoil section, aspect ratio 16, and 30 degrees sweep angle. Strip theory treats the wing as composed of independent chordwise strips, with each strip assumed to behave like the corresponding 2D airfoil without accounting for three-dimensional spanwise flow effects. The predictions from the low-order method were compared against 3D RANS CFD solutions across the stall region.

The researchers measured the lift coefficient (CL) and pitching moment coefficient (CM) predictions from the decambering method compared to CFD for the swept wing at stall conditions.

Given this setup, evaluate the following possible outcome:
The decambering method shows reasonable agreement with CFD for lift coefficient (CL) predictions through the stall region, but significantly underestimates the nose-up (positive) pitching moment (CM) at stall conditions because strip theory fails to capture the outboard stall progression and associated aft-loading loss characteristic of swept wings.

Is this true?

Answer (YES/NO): NO